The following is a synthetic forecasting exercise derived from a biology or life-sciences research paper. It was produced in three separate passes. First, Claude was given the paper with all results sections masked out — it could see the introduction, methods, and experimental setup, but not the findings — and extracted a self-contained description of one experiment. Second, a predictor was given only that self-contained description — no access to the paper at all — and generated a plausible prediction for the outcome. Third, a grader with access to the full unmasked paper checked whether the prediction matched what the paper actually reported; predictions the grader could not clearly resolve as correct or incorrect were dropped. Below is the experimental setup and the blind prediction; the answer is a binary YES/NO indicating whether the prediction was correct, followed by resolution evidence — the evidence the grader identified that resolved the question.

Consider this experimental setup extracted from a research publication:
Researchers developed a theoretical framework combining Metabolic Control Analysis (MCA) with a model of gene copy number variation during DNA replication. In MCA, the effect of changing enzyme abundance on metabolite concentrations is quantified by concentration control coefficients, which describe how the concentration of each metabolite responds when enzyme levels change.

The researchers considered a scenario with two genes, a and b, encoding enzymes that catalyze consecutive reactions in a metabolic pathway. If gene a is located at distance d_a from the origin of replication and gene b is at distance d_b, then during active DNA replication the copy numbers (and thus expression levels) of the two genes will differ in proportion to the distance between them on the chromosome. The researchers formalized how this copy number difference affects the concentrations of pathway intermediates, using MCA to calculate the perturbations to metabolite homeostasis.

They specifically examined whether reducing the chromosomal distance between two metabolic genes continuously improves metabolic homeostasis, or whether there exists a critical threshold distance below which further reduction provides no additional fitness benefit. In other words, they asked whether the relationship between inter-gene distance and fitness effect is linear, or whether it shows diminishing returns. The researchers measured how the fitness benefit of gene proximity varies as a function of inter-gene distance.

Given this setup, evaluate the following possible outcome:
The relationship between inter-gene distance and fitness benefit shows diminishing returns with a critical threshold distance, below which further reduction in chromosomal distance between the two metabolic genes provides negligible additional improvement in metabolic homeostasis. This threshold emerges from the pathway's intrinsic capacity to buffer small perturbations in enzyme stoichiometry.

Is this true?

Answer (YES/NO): YES